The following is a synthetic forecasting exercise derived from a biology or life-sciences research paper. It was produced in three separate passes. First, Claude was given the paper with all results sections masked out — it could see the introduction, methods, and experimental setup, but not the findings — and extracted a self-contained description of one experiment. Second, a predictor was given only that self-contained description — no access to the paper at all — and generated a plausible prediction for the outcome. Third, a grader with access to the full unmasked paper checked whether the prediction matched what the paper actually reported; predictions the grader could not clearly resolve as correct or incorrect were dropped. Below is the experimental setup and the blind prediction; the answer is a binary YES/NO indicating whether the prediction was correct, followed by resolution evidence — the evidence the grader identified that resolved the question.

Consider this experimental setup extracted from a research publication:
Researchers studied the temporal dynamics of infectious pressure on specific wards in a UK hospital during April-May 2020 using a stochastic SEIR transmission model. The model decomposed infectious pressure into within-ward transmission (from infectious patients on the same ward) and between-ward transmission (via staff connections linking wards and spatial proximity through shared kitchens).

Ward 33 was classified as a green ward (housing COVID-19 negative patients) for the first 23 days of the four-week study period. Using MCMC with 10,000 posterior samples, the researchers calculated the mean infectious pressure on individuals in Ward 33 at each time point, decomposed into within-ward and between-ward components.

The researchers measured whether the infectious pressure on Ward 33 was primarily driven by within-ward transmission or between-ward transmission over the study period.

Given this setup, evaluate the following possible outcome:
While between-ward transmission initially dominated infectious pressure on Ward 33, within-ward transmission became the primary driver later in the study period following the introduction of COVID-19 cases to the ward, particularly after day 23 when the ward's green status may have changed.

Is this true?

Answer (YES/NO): NO